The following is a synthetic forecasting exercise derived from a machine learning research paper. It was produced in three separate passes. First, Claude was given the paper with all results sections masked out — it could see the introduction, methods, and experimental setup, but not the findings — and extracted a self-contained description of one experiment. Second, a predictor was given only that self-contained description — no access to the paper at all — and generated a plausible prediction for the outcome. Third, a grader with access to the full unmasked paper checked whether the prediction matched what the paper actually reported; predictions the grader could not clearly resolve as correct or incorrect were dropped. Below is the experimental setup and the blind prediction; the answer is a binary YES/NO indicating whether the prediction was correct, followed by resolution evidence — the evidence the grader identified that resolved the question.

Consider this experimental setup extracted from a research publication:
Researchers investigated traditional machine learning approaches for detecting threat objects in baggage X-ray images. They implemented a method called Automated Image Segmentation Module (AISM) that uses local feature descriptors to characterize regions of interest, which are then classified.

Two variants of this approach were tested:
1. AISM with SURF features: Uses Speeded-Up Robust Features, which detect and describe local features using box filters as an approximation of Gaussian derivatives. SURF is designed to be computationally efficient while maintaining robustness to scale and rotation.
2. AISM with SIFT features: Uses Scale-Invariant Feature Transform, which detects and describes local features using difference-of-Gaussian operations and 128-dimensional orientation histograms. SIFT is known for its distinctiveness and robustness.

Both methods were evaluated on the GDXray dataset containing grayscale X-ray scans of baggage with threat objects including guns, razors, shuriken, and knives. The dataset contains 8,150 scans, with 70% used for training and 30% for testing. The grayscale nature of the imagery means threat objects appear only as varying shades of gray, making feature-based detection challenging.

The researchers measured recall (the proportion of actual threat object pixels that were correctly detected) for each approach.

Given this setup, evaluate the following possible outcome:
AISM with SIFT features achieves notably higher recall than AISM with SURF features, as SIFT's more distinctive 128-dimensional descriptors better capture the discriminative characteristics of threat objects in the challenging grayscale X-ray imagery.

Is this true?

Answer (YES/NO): YES